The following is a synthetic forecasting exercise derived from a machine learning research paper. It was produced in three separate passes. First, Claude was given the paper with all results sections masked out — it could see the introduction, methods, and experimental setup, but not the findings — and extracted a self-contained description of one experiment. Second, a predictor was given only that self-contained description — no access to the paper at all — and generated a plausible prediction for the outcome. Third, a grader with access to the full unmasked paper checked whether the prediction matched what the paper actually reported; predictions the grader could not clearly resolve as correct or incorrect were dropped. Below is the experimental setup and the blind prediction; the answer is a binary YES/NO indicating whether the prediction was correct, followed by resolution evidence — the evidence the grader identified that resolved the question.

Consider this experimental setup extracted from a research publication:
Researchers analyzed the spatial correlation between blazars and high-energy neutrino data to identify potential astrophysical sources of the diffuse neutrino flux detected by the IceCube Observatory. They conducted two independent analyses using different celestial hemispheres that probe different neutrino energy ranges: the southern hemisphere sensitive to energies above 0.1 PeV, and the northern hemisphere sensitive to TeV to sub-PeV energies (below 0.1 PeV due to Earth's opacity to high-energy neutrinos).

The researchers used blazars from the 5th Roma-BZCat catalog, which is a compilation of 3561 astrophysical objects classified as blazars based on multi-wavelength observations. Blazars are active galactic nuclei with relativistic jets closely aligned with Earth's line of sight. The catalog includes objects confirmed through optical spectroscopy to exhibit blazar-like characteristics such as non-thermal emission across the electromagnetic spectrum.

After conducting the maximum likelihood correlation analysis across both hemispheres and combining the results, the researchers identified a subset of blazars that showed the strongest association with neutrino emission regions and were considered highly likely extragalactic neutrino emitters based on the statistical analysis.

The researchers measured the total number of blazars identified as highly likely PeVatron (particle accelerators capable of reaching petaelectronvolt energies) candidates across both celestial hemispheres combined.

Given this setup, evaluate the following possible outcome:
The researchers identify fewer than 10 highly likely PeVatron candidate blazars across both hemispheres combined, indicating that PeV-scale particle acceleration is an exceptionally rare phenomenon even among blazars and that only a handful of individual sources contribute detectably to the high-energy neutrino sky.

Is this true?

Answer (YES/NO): NO